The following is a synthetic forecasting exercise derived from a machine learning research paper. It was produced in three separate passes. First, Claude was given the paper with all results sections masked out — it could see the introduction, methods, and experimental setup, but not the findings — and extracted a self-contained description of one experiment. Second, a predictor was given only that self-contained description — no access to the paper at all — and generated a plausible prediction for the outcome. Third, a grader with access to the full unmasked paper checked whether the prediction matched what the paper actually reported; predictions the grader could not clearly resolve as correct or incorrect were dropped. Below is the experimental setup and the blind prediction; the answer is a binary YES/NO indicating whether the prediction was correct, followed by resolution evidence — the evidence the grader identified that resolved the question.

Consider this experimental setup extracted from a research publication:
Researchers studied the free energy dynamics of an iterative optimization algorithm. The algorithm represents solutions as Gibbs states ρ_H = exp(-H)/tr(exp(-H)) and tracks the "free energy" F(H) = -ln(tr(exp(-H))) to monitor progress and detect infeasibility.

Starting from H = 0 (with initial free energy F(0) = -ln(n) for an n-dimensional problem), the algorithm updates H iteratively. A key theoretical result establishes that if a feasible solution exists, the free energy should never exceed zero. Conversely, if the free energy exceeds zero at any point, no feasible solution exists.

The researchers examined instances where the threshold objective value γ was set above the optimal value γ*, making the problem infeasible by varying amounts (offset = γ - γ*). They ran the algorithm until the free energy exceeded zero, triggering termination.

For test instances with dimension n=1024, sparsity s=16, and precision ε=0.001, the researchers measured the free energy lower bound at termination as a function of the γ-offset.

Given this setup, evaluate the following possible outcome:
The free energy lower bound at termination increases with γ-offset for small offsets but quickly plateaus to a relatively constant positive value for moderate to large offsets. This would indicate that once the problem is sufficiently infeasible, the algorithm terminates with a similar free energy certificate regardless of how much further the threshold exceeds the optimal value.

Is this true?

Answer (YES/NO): NO